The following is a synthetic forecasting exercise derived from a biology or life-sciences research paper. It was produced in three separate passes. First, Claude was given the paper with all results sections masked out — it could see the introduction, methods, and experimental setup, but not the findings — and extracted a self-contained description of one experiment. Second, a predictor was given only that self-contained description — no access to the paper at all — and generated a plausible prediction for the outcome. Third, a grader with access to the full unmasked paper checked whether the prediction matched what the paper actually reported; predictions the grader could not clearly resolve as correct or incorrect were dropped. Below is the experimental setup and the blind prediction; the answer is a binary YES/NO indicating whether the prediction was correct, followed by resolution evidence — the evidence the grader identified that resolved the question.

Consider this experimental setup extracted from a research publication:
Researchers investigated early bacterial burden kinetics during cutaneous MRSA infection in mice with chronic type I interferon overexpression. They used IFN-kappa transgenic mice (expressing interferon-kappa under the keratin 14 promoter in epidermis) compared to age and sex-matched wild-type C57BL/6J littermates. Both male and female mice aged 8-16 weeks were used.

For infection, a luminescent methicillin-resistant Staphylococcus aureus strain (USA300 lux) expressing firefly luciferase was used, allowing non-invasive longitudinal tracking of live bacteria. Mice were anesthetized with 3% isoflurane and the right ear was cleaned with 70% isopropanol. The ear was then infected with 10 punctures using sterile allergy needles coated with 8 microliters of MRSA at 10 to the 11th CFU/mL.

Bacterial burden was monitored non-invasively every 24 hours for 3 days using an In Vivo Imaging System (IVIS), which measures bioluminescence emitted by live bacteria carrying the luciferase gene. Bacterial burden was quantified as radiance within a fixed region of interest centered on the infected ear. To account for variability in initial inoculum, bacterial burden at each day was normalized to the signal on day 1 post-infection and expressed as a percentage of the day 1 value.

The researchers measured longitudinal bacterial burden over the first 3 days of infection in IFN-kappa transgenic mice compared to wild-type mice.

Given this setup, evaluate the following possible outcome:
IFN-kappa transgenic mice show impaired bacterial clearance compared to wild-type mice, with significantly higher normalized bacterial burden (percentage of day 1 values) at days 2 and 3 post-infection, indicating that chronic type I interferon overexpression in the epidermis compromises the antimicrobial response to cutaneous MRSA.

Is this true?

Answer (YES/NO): NO